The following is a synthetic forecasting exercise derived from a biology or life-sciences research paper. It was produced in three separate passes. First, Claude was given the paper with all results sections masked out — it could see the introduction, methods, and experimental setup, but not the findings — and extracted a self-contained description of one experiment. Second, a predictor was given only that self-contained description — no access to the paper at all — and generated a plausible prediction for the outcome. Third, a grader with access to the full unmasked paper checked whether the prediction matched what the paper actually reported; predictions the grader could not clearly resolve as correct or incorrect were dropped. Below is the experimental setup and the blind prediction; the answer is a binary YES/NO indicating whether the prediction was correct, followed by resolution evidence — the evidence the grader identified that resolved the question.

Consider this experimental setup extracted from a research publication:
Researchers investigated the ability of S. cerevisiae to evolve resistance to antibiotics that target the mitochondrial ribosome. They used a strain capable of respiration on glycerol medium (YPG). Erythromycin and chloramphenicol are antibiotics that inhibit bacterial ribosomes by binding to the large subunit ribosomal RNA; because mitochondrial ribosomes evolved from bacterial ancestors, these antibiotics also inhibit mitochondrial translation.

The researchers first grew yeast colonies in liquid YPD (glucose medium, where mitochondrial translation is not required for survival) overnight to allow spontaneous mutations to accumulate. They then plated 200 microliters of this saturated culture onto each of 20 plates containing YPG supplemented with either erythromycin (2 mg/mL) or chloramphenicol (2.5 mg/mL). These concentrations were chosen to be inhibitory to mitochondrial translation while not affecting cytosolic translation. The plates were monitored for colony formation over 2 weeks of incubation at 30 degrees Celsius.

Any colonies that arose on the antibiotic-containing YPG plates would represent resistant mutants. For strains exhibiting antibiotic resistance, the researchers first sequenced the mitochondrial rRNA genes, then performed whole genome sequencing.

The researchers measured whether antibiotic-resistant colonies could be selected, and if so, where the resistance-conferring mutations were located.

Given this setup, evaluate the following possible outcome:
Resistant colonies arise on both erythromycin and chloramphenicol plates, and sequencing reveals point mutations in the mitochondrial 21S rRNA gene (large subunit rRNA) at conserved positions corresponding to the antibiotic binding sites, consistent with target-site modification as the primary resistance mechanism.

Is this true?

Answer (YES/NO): YES